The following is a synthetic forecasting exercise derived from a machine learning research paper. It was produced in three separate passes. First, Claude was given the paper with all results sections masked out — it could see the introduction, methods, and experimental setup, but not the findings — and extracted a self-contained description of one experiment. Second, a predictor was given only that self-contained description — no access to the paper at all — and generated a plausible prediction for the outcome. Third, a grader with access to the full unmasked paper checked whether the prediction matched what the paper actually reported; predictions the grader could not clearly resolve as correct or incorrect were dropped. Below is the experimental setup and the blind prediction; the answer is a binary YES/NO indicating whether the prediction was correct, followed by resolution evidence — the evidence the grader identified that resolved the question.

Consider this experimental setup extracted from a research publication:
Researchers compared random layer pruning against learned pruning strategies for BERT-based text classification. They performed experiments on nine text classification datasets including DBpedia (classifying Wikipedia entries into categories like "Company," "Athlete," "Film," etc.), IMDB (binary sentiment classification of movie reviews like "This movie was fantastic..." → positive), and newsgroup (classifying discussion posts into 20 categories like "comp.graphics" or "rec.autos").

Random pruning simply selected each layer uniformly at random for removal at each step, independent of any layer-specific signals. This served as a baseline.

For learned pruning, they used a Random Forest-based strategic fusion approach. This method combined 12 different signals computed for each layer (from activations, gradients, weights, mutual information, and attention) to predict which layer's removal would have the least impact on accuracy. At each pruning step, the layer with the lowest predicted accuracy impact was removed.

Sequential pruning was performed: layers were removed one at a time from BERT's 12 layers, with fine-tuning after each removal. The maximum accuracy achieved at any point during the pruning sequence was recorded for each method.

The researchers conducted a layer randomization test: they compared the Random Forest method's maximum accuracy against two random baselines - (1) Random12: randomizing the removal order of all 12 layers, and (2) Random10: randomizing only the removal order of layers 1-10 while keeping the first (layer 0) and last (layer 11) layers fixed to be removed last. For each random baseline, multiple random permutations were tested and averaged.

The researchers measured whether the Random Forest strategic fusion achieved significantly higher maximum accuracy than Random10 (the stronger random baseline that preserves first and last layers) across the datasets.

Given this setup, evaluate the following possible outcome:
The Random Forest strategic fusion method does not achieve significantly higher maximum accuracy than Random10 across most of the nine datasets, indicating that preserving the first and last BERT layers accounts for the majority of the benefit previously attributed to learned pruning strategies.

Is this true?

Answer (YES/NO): NO